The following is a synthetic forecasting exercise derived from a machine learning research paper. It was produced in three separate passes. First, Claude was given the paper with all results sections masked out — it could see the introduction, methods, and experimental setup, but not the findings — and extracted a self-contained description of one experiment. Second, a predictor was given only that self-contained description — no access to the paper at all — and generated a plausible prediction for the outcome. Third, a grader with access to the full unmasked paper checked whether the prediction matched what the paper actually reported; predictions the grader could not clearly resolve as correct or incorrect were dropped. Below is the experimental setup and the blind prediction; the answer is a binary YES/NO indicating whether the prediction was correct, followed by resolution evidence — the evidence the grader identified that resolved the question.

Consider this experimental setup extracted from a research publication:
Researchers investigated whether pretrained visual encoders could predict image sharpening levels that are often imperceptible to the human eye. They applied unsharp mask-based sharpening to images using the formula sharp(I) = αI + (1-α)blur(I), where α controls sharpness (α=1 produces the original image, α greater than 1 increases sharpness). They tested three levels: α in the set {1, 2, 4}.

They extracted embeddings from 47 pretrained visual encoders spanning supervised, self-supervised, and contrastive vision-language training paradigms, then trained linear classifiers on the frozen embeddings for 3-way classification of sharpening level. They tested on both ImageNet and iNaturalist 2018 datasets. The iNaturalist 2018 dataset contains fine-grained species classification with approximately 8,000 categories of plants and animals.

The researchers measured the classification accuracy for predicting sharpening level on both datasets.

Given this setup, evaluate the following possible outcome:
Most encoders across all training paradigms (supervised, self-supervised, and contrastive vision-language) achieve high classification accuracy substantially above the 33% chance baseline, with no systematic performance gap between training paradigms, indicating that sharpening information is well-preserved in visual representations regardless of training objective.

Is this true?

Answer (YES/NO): NO